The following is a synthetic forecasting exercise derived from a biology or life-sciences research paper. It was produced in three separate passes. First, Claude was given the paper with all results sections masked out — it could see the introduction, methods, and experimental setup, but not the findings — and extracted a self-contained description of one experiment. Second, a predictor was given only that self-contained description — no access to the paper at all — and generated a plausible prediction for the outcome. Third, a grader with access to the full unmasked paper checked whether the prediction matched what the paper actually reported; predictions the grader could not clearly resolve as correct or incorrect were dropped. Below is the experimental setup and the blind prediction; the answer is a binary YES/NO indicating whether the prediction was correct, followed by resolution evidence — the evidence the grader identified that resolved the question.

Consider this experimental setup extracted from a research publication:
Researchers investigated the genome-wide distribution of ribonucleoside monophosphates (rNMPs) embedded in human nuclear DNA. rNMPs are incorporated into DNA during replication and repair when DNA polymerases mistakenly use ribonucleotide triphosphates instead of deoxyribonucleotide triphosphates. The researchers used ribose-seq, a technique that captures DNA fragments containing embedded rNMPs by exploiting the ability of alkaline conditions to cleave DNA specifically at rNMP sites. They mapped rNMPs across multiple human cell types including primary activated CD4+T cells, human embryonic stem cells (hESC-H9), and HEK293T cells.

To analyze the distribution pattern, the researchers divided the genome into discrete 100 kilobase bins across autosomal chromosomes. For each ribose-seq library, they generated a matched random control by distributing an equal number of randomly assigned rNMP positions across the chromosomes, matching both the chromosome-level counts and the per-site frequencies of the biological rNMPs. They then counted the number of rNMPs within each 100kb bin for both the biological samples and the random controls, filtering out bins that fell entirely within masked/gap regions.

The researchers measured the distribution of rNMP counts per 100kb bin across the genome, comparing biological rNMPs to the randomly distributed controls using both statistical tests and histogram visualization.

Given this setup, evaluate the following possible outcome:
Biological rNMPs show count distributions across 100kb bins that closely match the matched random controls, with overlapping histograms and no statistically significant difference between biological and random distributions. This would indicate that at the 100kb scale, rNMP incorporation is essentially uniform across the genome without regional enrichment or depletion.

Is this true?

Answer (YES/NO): NO